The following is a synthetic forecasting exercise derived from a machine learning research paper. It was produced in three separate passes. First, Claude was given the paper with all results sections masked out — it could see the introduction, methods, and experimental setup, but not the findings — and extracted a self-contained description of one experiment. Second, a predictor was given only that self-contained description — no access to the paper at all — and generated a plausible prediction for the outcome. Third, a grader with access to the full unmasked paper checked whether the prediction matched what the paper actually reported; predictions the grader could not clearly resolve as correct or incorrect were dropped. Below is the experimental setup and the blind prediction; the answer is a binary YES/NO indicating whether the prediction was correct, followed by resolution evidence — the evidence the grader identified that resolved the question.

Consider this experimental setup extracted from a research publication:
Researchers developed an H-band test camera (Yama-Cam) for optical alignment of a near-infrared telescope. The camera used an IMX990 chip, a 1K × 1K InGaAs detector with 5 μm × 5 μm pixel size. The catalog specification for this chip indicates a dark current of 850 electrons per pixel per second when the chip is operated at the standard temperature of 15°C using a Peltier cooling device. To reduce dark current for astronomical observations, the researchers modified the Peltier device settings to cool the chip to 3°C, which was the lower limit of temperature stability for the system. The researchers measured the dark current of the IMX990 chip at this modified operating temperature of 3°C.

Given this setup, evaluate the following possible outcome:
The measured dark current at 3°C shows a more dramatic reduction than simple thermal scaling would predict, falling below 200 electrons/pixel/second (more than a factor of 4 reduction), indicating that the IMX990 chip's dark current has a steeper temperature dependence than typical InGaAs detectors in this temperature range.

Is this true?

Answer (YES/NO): NO